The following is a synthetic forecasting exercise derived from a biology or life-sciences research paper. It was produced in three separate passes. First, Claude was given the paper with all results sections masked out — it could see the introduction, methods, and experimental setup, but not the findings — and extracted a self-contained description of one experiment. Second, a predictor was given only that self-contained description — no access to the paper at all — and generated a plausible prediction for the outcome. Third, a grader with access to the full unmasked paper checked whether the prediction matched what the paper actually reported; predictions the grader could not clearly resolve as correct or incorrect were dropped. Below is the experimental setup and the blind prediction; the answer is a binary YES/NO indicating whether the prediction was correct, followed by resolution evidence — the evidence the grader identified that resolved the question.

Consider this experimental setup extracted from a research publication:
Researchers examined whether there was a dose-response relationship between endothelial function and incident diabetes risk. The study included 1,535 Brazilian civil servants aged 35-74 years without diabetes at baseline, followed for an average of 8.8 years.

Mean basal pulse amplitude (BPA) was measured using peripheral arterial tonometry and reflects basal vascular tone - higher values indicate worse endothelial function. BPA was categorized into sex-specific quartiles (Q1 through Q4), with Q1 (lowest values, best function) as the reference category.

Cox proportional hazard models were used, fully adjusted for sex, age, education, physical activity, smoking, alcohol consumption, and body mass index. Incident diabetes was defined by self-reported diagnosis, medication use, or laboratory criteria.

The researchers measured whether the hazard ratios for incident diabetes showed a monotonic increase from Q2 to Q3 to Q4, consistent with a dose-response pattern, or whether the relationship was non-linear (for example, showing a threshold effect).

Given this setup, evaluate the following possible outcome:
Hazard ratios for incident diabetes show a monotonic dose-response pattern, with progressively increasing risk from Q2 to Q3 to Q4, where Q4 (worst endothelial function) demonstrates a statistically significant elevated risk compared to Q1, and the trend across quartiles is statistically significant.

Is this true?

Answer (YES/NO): NO